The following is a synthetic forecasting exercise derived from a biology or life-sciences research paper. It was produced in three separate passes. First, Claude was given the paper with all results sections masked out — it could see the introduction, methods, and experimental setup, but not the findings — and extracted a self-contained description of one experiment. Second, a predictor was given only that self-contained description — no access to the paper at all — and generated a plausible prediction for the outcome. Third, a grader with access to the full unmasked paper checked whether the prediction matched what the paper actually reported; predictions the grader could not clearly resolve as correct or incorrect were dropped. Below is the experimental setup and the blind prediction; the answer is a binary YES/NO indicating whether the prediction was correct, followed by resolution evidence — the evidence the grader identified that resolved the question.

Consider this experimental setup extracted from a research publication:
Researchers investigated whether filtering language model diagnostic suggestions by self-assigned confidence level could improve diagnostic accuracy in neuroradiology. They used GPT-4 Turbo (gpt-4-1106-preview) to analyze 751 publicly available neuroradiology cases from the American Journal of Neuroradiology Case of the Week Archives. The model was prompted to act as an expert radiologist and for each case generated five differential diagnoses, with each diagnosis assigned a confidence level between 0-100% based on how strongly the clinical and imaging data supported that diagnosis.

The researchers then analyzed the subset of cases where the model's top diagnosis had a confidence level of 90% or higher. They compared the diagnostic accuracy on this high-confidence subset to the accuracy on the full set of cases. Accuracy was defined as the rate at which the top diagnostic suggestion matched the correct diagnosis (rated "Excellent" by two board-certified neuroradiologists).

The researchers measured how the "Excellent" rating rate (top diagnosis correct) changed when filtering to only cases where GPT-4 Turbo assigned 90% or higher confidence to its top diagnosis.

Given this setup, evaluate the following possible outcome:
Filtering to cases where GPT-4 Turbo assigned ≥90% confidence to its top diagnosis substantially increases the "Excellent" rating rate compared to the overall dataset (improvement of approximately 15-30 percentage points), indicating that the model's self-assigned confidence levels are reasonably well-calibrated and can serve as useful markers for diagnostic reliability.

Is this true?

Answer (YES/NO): YES